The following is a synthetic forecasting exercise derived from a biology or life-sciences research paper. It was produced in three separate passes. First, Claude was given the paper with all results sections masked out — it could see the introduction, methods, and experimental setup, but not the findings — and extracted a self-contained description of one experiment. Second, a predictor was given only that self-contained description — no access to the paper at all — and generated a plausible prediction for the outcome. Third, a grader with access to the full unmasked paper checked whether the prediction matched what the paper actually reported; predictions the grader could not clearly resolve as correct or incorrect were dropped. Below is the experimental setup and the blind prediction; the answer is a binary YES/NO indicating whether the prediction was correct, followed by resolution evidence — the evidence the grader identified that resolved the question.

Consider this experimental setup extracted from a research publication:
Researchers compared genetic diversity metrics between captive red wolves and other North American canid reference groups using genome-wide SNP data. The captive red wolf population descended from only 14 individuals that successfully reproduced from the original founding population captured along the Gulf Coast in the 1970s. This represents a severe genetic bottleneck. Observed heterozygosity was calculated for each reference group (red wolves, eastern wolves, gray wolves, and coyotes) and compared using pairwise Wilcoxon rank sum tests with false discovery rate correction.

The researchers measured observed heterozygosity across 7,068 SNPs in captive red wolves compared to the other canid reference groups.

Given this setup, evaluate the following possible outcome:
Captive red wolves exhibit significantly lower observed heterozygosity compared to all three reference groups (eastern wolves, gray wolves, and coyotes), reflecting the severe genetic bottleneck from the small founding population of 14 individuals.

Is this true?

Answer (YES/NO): YES